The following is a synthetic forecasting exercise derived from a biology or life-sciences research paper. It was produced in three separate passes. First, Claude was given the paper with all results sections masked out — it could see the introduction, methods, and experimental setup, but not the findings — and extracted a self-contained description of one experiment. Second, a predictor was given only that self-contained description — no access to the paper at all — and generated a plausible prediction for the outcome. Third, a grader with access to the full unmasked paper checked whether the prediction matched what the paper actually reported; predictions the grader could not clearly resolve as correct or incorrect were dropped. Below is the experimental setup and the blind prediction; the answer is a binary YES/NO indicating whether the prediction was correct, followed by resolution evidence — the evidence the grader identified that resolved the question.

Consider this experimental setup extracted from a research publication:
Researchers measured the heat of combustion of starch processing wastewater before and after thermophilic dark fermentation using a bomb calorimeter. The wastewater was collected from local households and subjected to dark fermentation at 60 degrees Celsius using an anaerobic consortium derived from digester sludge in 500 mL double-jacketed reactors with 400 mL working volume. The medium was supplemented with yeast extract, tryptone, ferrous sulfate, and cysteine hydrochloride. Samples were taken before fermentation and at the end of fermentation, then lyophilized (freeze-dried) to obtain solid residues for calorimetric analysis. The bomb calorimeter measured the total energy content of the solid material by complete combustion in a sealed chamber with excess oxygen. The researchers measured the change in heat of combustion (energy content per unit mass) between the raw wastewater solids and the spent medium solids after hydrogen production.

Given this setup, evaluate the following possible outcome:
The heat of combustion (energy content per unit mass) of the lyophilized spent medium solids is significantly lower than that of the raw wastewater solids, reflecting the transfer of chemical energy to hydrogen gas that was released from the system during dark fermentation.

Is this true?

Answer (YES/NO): YES